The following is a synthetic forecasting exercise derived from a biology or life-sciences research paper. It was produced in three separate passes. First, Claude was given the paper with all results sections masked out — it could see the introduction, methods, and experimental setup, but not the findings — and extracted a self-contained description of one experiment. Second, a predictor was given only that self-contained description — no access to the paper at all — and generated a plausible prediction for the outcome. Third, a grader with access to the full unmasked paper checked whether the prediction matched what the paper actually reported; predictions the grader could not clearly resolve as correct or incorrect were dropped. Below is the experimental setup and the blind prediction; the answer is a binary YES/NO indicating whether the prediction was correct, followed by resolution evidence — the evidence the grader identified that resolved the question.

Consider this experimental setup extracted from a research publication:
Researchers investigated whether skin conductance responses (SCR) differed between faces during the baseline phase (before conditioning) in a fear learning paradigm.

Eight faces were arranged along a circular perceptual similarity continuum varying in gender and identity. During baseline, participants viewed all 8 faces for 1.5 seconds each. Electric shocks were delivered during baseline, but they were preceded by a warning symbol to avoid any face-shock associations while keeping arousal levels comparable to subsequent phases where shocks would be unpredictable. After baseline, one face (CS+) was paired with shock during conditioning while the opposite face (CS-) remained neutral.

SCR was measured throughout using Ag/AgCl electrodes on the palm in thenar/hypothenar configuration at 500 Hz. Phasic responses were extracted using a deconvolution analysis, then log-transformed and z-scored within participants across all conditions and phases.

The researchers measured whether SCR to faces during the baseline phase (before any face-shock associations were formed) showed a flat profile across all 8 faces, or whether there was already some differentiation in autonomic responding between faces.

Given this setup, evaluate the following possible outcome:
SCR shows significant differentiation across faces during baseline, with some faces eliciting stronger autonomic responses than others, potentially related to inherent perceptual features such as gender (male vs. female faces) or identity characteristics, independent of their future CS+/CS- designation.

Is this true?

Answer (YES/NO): NO